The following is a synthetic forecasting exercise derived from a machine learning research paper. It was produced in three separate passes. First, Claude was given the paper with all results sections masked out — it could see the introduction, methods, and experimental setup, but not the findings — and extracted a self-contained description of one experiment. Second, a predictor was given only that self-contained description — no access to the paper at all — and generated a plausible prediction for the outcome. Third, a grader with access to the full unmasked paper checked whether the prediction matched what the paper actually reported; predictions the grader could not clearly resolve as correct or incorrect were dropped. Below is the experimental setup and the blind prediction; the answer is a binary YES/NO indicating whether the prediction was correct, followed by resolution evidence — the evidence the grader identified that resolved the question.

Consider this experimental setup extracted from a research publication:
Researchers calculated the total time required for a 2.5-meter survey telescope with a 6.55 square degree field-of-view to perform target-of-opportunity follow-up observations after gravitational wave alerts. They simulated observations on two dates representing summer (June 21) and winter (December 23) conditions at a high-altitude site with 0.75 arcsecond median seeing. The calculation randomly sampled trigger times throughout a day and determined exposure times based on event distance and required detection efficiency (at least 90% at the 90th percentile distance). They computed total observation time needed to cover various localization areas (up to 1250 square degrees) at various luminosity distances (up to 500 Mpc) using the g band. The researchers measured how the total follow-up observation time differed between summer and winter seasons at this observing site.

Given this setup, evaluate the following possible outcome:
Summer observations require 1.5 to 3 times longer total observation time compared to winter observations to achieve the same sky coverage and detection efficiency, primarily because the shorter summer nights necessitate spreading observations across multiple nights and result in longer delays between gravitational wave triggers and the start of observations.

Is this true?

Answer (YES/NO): NO